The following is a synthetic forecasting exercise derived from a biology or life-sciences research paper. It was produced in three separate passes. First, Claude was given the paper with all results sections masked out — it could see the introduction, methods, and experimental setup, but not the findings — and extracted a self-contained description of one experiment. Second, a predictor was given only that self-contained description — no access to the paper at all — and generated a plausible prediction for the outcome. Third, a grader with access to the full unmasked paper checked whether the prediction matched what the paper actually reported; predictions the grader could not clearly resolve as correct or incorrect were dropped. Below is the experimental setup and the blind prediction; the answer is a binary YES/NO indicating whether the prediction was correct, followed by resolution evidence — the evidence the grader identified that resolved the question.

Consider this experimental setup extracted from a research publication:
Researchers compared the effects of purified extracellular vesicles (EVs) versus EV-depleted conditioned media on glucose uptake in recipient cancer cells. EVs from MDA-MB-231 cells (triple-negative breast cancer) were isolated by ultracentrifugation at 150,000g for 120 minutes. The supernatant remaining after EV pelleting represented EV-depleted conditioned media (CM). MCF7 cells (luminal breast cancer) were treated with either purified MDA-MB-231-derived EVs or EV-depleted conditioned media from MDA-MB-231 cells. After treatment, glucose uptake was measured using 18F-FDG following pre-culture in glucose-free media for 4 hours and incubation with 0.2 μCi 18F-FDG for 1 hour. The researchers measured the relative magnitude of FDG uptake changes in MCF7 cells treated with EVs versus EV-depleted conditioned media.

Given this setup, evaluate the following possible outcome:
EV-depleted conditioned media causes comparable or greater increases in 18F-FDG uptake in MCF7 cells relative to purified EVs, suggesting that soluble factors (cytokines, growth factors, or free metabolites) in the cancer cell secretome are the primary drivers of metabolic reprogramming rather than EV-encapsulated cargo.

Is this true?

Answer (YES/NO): NO